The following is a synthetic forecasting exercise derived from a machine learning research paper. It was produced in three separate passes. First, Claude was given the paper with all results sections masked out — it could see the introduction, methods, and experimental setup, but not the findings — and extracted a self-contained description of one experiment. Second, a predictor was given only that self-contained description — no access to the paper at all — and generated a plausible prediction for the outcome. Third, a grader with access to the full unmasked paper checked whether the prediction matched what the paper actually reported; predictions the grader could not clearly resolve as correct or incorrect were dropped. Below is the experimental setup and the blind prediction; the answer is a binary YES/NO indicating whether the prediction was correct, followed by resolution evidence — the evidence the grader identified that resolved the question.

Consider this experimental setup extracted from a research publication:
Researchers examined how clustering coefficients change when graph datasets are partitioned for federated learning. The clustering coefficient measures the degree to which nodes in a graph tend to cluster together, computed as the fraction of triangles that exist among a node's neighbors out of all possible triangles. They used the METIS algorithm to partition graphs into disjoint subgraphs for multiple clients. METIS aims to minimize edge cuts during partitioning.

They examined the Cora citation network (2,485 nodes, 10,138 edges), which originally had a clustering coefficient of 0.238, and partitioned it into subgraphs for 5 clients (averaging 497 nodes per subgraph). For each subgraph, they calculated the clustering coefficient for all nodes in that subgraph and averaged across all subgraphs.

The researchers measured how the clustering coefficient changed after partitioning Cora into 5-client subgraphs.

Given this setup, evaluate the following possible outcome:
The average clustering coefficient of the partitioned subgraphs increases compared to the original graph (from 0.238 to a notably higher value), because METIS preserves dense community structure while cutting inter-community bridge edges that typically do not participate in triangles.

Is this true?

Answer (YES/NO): NO